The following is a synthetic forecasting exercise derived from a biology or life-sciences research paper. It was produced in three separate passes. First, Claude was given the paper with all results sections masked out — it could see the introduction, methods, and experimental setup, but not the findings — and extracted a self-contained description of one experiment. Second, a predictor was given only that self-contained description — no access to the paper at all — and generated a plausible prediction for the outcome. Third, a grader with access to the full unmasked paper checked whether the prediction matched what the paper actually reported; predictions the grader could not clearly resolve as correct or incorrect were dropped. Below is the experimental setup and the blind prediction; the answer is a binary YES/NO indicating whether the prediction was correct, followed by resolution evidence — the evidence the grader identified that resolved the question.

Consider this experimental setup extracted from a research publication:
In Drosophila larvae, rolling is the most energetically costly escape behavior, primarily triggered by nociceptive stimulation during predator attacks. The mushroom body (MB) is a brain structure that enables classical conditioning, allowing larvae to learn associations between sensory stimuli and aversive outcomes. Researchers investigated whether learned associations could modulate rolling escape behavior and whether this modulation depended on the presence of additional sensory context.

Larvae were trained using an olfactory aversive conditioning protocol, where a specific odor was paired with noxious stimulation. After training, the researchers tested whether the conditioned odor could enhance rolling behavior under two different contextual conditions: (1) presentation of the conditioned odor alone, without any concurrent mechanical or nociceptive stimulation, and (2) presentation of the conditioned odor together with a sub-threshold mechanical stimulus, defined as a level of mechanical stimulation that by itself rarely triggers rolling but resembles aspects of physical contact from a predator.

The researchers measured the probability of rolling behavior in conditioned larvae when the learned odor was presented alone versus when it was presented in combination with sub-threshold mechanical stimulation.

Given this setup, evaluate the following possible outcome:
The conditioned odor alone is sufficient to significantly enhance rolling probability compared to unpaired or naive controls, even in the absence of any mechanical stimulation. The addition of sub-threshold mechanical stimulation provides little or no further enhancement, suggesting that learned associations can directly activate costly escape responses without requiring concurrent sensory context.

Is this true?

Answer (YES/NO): NO